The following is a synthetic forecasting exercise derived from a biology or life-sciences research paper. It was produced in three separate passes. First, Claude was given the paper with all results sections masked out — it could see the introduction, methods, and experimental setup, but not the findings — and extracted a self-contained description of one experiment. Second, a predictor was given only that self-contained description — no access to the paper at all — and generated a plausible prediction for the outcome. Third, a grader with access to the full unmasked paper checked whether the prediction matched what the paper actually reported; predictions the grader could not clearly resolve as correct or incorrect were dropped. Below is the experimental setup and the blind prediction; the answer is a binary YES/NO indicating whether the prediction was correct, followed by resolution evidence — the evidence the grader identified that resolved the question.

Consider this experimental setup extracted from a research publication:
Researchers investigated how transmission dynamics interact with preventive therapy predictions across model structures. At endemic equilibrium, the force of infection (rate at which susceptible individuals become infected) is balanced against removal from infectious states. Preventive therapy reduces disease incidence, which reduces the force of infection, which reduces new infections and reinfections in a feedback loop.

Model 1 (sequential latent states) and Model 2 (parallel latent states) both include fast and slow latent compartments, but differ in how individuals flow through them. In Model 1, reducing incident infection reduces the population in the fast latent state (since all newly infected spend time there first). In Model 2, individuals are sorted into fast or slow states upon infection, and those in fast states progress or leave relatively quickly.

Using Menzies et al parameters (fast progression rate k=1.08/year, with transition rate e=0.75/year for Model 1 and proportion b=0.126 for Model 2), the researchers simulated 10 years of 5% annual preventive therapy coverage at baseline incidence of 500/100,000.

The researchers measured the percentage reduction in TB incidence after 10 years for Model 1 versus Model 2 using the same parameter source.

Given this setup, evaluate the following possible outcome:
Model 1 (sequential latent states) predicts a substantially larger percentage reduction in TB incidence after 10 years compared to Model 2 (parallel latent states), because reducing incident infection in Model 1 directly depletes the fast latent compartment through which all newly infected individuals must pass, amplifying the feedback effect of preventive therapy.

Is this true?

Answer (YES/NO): NO